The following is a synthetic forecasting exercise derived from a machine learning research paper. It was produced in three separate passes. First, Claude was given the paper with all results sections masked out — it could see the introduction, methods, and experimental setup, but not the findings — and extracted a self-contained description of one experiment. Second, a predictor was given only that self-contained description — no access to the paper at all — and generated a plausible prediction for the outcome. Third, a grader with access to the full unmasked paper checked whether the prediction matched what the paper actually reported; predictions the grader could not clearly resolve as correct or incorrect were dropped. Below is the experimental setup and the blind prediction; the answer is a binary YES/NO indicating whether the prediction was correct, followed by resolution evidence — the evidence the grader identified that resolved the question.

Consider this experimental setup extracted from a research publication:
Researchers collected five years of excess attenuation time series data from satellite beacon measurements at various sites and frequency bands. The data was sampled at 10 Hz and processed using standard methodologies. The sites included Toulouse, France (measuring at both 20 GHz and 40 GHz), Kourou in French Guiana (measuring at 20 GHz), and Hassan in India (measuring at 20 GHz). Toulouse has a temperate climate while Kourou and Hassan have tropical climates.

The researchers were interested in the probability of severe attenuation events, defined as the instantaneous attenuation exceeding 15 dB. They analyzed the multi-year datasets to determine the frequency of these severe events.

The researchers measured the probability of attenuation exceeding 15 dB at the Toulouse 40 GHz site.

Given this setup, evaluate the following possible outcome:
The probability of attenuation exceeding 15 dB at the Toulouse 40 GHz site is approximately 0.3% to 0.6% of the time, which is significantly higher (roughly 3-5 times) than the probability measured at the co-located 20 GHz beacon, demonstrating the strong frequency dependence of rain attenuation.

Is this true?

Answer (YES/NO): NO